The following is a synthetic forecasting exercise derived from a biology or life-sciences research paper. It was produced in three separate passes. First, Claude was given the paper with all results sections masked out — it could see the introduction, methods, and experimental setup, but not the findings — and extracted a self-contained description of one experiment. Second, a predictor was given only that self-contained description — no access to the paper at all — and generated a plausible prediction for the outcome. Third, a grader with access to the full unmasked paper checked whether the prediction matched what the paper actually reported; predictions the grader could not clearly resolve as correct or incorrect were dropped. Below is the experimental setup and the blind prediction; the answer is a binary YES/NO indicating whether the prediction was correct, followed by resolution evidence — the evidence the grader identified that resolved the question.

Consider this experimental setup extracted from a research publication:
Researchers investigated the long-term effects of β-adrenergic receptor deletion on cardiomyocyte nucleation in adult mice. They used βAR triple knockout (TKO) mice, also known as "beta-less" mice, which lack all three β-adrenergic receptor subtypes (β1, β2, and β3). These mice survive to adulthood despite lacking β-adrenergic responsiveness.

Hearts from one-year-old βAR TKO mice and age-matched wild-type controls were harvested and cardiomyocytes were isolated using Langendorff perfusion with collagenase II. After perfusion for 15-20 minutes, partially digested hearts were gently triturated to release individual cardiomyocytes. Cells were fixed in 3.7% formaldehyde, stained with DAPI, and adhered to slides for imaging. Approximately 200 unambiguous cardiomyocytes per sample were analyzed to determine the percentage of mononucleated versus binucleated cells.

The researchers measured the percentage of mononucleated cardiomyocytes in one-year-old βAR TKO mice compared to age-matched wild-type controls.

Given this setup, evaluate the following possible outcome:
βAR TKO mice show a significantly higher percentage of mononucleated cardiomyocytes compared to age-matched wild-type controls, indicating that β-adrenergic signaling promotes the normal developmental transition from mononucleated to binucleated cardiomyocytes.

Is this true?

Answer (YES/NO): YES